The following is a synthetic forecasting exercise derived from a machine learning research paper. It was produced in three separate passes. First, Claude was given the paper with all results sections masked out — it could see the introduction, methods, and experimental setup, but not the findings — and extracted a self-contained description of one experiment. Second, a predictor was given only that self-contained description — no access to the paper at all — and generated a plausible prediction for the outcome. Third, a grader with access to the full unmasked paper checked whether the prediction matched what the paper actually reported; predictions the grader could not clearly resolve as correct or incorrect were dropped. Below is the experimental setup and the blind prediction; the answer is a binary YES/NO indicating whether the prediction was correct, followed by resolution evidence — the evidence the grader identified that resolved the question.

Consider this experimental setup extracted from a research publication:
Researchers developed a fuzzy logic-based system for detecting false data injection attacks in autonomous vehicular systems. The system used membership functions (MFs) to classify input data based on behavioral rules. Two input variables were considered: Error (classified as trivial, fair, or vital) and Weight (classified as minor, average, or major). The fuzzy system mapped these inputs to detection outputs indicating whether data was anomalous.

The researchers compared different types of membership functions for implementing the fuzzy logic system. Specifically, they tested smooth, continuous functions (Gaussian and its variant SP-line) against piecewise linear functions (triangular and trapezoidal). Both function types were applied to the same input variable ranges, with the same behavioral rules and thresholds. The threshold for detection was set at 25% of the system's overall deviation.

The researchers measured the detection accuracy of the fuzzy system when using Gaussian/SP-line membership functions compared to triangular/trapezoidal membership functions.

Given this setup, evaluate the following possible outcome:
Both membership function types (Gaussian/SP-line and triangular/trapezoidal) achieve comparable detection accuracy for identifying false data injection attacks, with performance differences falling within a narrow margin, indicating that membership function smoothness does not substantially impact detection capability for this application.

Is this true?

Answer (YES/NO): NO